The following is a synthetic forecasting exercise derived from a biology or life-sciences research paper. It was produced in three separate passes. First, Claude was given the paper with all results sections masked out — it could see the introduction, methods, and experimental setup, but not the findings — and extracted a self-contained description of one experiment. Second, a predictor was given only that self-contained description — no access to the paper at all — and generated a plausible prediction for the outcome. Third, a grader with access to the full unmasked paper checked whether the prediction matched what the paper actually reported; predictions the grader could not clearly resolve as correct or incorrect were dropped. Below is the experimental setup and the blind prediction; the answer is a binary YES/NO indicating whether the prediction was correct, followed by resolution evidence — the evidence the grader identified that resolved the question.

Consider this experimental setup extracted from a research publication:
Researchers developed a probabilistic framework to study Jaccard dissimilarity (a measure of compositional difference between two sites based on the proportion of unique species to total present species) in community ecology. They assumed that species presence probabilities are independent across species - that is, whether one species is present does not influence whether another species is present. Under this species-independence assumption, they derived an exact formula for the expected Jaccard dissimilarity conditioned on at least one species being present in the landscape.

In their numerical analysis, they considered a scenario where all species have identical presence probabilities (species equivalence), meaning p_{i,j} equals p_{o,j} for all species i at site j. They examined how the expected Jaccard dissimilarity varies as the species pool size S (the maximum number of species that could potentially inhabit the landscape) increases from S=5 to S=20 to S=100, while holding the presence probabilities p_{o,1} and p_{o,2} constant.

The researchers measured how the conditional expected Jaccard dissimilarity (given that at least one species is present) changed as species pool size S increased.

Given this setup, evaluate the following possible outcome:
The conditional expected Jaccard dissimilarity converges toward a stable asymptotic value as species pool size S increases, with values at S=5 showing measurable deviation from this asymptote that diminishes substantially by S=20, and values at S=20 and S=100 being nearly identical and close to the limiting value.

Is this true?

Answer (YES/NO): NO